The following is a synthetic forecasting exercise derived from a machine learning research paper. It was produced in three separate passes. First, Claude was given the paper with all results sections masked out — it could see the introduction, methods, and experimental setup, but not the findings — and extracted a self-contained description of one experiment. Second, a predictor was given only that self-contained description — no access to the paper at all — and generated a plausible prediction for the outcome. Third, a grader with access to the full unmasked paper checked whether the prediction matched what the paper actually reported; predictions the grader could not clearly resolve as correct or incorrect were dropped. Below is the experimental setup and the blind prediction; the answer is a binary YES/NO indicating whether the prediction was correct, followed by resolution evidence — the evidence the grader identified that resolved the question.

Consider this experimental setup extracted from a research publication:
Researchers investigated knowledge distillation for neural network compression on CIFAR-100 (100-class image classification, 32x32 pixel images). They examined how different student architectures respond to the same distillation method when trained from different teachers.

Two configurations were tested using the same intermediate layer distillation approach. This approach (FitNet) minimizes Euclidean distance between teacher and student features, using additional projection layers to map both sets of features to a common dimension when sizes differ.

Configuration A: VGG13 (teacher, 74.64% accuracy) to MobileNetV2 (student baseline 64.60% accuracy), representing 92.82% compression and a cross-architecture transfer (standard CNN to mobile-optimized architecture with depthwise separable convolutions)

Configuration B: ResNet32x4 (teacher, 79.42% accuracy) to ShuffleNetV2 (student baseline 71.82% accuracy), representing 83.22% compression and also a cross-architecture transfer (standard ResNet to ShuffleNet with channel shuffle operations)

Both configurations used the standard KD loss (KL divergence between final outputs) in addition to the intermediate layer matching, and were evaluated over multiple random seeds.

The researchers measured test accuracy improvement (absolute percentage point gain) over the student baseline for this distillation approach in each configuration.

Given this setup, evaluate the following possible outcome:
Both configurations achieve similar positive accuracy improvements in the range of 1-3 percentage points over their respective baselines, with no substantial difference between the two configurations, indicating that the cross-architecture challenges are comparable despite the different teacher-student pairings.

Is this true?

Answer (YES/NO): NO